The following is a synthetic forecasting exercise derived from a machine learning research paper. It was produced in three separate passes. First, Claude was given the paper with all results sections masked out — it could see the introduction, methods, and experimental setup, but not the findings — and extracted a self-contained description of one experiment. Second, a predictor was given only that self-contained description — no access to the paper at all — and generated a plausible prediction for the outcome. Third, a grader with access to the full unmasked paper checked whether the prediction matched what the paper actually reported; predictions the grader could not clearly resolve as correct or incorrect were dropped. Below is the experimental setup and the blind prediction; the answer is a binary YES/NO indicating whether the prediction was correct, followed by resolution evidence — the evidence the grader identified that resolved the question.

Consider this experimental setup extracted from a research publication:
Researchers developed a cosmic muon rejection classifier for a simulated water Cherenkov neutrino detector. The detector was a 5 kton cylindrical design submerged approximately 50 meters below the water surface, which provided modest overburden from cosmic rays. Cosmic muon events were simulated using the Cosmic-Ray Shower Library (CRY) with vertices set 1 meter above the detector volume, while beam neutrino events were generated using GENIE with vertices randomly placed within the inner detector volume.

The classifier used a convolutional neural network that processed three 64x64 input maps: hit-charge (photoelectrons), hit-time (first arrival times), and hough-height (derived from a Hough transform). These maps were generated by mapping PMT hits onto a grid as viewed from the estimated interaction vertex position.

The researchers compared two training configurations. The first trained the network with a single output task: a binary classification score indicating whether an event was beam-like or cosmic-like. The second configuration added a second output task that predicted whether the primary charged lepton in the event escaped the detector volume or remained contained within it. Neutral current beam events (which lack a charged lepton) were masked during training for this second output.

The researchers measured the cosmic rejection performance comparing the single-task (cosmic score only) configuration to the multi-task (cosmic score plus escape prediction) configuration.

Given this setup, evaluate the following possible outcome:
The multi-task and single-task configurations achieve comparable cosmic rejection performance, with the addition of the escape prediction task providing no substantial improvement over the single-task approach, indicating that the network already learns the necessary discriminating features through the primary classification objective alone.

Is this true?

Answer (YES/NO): NO